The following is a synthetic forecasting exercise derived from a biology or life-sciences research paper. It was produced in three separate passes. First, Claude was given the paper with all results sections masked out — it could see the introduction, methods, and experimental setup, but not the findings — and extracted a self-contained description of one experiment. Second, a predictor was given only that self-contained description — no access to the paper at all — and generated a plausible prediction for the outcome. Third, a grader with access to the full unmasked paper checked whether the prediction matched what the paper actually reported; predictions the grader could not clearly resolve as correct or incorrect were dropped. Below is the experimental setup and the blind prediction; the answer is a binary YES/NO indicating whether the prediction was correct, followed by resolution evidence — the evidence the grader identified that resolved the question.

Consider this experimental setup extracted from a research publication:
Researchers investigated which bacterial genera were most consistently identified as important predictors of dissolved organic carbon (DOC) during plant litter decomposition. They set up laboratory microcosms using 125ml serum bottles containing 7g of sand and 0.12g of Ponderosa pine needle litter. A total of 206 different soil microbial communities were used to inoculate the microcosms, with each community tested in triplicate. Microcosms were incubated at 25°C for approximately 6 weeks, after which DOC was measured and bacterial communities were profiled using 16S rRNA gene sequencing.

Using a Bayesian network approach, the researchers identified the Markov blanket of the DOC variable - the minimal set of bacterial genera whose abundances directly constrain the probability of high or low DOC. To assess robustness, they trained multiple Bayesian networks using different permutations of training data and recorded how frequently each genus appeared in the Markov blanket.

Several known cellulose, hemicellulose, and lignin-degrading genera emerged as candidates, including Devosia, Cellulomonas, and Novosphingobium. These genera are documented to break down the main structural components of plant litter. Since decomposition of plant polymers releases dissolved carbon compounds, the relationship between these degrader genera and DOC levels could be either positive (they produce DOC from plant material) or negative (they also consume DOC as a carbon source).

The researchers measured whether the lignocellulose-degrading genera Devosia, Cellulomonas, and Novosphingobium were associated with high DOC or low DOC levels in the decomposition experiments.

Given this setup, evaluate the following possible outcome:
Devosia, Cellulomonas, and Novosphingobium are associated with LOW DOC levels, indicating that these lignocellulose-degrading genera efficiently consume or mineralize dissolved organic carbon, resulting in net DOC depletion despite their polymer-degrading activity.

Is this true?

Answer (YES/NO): YES